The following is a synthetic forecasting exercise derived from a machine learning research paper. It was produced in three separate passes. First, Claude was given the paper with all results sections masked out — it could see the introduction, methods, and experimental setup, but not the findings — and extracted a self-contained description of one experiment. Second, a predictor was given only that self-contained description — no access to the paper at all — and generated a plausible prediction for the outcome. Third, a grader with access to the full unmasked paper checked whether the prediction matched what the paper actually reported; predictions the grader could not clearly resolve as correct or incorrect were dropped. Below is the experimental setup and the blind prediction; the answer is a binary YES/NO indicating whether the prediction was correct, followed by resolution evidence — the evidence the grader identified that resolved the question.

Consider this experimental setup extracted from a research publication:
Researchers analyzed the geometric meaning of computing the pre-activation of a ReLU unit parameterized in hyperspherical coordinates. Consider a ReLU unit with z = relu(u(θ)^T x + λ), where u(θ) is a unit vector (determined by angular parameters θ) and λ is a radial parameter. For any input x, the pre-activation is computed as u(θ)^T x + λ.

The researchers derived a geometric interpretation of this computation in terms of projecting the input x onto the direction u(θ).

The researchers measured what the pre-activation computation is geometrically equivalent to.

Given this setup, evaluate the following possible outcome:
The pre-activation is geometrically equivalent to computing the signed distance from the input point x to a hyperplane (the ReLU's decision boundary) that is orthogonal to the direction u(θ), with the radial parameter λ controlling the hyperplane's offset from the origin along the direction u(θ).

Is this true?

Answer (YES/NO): NO